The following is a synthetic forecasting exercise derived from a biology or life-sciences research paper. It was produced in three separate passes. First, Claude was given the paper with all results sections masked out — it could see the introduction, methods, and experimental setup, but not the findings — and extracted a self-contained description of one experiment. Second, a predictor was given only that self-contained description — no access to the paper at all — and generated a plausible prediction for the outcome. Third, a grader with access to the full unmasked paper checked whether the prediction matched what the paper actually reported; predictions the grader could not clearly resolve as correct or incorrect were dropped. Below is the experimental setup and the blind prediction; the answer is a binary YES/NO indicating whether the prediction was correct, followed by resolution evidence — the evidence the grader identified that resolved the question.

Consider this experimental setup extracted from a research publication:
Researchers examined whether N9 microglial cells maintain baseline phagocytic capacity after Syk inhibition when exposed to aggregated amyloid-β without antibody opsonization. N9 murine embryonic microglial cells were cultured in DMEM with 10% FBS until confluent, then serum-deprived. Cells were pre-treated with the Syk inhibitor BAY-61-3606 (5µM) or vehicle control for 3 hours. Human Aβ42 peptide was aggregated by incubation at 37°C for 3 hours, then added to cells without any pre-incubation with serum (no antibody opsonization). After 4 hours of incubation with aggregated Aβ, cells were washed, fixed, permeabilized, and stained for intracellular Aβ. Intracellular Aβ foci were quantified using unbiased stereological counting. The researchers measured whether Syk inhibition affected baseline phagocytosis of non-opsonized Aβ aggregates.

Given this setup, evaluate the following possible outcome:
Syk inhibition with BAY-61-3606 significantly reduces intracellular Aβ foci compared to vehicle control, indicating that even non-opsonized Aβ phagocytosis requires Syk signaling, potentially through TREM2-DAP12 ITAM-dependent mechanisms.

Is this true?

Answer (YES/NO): YES